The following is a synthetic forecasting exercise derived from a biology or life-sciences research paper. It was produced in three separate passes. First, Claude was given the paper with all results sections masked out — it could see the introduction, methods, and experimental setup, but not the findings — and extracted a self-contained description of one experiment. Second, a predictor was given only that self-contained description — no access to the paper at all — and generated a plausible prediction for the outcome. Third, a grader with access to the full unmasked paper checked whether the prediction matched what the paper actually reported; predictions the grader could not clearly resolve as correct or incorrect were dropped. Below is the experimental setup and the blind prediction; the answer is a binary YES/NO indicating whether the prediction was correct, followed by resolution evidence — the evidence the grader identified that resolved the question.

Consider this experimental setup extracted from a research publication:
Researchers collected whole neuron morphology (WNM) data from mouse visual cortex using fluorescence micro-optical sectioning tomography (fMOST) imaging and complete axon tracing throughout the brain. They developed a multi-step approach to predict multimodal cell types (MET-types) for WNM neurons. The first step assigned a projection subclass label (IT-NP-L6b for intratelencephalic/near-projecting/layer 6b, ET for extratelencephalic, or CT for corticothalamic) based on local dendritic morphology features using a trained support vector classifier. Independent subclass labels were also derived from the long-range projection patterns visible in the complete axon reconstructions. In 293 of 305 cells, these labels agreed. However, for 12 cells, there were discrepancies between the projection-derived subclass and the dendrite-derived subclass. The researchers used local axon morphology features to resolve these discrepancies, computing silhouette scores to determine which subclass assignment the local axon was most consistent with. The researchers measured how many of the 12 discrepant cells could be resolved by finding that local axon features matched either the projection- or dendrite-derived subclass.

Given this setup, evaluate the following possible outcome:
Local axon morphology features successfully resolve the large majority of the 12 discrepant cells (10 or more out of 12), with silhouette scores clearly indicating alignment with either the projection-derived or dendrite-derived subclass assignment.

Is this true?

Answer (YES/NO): YES